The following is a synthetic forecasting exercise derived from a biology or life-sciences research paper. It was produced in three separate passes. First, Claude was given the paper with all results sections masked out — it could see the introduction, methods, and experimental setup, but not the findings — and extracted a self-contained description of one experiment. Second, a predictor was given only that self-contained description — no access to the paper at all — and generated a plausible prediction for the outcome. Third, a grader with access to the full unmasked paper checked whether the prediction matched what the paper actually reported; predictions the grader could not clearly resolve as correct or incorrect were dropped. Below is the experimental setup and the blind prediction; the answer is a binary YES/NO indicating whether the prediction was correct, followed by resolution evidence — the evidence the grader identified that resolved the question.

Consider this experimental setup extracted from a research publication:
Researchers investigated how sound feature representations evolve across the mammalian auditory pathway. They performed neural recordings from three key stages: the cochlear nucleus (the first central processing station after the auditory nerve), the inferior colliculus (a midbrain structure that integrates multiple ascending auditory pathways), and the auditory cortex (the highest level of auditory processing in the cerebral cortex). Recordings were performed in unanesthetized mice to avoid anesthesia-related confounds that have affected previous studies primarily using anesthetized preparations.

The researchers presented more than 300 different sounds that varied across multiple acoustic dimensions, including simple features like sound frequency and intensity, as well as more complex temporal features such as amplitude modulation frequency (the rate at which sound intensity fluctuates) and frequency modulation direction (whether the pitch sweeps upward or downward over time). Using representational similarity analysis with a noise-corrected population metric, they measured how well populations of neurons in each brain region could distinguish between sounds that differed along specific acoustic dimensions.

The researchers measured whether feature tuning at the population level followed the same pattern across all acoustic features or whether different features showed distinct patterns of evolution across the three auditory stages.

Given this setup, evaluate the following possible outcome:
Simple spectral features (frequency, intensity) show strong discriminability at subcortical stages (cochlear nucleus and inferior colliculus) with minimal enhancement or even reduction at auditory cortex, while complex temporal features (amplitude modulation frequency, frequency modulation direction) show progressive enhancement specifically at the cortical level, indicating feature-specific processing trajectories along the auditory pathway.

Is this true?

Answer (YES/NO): NO